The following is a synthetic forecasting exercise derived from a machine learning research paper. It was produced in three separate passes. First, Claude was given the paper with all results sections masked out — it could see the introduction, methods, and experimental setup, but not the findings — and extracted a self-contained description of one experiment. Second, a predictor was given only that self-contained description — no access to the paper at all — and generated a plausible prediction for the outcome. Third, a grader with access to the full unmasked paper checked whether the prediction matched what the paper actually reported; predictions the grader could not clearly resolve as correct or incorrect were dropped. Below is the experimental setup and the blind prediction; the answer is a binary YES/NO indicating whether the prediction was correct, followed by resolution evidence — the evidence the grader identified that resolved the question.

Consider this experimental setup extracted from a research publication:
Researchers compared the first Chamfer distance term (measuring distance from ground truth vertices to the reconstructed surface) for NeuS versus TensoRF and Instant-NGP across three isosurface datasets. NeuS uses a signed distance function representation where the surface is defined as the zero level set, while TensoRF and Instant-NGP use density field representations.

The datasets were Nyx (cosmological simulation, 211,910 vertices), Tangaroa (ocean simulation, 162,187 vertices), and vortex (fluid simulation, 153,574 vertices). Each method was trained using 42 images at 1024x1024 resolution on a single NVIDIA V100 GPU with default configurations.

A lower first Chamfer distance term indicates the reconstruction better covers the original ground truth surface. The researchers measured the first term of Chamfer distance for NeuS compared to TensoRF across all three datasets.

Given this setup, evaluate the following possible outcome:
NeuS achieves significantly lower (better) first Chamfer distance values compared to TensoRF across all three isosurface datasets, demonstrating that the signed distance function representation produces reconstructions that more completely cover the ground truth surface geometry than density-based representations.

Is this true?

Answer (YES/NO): NO